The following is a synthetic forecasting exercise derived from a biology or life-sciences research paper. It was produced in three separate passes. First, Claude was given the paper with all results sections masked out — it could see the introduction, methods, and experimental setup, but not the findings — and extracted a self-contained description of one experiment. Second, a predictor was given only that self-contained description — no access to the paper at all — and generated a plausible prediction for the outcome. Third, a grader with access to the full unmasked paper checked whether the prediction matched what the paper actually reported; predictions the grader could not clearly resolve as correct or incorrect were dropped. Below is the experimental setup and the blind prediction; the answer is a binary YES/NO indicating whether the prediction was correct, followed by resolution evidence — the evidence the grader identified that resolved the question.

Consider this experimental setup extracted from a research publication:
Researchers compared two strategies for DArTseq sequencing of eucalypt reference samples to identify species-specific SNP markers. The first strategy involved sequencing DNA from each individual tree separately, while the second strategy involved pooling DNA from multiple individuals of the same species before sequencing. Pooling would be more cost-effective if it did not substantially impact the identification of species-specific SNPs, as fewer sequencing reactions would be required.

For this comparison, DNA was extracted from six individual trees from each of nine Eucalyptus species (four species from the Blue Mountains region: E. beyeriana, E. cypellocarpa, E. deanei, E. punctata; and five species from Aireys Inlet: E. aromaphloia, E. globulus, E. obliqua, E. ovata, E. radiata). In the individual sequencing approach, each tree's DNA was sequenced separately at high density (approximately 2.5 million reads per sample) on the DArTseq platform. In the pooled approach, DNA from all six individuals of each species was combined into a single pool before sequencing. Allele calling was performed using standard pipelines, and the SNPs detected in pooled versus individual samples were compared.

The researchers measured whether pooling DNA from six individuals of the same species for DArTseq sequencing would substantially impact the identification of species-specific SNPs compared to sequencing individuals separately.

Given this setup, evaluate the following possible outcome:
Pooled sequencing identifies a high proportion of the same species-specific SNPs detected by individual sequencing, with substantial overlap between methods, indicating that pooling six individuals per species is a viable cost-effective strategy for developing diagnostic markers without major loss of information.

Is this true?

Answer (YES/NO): YES